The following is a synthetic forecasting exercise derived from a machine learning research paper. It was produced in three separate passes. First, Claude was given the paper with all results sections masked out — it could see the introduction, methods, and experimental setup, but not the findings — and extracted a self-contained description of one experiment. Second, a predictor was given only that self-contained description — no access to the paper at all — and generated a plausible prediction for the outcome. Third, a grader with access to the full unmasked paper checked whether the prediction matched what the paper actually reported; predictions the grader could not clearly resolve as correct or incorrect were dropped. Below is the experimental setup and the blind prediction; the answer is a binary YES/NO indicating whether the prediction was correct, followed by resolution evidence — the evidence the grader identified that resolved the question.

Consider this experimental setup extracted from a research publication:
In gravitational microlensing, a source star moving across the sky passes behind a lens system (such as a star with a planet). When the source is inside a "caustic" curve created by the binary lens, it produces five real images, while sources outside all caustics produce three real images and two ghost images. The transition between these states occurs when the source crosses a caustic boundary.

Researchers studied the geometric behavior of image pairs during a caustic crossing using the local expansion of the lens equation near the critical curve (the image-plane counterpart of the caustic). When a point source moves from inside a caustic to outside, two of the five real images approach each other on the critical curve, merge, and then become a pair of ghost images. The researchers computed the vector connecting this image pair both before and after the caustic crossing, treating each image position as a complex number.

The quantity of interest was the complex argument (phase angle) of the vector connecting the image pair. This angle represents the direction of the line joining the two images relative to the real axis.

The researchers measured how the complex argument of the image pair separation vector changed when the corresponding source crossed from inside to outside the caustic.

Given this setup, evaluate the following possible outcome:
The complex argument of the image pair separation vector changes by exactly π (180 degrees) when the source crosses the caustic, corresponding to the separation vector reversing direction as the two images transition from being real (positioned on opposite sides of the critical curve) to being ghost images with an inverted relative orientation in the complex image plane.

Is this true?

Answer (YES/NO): NO